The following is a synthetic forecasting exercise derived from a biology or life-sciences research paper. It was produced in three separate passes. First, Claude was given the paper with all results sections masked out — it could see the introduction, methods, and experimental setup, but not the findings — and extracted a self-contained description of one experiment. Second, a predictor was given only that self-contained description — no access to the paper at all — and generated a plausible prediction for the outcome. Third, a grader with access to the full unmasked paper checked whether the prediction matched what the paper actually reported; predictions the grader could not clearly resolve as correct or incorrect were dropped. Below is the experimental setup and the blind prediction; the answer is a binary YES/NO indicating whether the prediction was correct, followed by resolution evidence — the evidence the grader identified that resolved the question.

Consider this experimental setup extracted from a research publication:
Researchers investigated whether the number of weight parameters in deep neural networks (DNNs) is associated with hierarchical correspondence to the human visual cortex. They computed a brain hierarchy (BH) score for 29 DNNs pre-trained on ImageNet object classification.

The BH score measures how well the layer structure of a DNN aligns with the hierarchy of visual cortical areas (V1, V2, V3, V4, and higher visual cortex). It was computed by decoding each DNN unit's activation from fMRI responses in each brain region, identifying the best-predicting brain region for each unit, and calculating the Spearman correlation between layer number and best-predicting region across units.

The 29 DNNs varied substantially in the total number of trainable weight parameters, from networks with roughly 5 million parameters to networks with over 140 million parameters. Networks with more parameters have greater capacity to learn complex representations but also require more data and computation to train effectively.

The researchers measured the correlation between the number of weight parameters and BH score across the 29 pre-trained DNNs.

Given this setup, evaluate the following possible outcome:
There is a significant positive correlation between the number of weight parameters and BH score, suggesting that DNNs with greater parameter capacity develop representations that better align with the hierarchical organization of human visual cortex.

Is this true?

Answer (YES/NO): NO